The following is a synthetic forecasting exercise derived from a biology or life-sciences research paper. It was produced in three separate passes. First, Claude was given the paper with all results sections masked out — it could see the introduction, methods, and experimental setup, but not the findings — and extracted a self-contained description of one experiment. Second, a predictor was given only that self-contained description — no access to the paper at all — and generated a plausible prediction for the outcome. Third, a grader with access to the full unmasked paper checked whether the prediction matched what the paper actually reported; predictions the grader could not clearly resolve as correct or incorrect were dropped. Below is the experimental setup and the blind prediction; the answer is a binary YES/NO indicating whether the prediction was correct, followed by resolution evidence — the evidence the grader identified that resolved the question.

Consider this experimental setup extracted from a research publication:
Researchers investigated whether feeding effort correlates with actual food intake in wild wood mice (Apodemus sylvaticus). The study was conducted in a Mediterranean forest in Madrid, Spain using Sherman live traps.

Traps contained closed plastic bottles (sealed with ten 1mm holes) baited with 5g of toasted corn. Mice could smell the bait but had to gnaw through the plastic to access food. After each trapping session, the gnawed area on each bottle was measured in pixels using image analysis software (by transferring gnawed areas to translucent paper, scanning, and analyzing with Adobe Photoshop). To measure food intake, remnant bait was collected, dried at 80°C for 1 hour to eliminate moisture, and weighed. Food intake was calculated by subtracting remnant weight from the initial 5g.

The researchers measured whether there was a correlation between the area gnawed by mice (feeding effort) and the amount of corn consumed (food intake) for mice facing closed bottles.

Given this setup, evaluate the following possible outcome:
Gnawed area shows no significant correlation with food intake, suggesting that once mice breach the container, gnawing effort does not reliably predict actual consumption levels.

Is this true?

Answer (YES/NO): NO